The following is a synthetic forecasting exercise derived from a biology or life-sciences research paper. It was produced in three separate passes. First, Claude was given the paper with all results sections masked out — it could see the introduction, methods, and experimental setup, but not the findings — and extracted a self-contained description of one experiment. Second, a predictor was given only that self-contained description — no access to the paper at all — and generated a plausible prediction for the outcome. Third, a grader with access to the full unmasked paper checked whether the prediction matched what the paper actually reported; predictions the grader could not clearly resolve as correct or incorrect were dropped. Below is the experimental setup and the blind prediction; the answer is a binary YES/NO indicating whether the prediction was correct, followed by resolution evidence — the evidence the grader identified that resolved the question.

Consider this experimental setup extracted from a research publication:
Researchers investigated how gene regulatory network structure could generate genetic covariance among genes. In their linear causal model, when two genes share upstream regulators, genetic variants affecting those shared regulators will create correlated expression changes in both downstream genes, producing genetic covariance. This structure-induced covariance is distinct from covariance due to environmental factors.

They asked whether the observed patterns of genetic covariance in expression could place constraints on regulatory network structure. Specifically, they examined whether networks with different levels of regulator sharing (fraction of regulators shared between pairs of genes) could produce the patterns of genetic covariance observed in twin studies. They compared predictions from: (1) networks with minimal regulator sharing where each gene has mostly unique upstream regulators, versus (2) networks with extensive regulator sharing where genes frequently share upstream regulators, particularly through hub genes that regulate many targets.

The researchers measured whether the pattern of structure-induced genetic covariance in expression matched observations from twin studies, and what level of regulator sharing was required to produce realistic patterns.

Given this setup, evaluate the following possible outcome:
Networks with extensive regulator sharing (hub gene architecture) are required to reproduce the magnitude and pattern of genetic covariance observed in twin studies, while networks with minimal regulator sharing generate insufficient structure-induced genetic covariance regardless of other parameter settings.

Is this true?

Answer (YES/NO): NO